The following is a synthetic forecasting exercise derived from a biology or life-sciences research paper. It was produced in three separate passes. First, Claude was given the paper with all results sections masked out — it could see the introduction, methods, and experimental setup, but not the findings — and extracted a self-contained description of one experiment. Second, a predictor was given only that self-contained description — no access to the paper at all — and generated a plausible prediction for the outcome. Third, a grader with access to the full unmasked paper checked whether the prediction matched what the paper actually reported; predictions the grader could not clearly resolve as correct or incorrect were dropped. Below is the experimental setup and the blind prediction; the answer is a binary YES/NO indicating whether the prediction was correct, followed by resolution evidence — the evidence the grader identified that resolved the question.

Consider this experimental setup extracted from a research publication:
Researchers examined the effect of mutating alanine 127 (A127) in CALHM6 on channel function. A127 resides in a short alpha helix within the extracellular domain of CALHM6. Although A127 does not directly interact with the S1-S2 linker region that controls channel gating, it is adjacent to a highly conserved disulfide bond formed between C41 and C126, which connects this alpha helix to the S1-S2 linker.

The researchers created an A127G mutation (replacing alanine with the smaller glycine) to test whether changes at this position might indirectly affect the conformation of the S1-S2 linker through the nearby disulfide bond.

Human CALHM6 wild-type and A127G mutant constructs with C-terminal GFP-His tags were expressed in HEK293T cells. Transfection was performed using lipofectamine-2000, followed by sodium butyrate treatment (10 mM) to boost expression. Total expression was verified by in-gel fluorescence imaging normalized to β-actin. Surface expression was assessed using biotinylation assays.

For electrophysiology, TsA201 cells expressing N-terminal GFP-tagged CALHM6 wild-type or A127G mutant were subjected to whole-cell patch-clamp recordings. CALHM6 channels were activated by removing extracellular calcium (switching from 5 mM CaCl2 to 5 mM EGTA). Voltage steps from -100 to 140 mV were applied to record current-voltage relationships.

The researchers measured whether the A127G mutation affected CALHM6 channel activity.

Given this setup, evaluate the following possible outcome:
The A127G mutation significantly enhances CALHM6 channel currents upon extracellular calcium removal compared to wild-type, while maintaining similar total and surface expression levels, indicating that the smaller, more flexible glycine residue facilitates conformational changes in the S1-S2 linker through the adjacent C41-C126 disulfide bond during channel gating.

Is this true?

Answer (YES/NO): NO